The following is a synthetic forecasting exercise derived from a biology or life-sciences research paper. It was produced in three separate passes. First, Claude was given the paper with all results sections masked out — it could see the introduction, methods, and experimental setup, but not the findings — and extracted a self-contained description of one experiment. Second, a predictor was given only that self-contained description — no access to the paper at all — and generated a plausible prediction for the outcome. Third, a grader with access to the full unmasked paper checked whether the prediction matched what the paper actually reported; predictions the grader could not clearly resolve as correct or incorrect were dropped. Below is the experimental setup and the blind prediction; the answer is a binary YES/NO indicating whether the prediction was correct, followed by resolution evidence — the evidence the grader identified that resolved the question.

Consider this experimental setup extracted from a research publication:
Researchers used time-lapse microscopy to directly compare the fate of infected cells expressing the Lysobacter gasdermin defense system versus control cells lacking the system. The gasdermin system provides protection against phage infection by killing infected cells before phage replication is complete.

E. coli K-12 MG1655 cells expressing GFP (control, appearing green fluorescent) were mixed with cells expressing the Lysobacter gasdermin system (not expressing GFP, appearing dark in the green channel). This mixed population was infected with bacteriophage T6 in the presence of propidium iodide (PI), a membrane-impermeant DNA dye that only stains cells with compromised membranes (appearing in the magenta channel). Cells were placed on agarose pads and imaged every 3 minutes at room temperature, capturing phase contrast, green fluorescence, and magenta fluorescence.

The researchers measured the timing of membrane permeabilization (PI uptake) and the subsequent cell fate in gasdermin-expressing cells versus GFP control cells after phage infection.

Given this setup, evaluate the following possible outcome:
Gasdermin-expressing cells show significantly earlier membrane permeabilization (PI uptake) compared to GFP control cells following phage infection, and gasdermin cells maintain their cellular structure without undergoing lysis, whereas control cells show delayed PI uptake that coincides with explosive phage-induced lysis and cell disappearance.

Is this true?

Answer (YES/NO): YES